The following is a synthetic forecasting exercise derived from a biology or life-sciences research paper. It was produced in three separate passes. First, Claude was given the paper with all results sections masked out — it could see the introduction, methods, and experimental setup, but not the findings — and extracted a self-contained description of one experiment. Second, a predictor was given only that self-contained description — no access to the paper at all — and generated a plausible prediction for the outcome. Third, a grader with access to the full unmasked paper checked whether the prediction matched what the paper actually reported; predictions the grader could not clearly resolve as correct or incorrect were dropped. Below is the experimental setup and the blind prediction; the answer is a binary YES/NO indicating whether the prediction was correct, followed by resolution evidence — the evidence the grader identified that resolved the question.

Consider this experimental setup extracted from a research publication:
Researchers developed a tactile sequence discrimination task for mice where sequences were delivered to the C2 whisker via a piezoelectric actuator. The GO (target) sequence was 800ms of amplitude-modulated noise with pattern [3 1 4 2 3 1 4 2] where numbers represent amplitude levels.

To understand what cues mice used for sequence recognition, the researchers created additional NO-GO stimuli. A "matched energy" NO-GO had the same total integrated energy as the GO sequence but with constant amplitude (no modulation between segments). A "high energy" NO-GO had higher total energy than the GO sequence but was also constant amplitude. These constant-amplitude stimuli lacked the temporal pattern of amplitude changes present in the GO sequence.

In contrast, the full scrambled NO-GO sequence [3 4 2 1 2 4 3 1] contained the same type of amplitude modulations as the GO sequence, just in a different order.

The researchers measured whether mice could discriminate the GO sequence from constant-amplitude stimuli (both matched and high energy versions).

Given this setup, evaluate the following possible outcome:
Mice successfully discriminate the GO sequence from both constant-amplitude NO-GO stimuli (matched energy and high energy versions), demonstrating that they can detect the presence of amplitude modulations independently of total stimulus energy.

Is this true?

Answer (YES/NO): YES